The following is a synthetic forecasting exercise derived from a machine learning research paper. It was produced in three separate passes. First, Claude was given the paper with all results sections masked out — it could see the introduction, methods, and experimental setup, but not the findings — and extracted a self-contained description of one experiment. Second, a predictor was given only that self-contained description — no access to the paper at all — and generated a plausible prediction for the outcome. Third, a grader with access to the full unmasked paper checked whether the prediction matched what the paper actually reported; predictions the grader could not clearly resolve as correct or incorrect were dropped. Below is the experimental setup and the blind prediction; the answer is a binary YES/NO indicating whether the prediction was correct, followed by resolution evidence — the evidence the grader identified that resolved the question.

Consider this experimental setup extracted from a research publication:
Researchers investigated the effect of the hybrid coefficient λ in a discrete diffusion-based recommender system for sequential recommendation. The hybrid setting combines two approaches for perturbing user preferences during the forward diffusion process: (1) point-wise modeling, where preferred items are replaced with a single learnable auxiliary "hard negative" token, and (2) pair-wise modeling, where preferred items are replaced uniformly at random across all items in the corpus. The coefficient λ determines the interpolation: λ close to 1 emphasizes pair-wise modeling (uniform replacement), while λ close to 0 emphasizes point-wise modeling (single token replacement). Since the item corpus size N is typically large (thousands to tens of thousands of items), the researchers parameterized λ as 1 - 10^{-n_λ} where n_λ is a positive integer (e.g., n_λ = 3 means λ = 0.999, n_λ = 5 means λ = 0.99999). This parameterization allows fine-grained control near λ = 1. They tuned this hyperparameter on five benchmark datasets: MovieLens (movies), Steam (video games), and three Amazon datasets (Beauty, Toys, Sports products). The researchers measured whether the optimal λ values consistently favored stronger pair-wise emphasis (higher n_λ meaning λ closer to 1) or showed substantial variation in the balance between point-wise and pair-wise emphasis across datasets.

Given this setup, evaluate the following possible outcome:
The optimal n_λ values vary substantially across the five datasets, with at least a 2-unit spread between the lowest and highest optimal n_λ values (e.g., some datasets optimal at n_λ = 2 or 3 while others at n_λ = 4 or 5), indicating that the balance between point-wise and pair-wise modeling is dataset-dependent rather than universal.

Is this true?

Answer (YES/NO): YES